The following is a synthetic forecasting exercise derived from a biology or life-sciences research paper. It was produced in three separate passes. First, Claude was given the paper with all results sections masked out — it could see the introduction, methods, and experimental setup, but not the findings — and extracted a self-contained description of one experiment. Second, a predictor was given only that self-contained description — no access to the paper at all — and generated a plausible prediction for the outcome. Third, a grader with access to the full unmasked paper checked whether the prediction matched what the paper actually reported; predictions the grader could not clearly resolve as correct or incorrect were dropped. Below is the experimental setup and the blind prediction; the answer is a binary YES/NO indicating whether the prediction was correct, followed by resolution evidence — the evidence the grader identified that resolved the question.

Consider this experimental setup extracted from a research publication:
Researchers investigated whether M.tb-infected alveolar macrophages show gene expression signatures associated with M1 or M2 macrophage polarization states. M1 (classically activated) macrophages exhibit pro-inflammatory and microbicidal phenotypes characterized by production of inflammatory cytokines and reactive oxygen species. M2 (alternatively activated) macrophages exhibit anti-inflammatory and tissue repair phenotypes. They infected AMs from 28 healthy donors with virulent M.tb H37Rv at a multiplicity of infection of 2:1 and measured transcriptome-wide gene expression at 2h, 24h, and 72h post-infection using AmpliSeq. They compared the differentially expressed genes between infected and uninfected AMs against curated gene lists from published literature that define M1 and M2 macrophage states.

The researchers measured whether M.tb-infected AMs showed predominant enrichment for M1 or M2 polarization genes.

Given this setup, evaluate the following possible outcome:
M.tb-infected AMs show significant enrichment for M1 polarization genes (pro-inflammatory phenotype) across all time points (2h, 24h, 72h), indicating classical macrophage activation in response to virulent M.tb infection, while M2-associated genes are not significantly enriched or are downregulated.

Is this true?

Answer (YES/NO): NO